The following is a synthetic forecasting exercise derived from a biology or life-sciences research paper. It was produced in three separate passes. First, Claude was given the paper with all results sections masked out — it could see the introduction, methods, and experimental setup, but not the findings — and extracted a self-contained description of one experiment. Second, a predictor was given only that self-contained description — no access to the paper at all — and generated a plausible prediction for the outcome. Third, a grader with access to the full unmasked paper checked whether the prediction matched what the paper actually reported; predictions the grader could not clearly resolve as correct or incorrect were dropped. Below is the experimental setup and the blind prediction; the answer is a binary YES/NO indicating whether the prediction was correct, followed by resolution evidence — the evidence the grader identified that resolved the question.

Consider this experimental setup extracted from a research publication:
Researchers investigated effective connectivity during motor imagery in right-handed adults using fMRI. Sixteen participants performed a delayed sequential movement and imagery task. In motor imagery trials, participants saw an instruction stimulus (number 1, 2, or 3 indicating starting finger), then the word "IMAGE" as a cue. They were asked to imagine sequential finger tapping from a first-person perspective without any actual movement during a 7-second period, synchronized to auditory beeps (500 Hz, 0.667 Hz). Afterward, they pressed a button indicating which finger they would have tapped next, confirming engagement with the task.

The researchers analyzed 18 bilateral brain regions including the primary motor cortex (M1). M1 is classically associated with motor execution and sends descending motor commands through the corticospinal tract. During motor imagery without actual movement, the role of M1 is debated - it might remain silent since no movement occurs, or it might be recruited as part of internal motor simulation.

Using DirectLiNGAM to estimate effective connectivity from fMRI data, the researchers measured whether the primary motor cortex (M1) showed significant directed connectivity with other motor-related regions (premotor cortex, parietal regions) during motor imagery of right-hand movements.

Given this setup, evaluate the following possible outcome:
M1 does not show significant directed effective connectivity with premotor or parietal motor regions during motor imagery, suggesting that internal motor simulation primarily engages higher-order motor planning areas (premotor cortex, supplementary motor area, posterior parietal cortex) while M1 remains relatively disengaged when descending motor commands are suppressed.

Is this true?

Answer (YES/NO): NO